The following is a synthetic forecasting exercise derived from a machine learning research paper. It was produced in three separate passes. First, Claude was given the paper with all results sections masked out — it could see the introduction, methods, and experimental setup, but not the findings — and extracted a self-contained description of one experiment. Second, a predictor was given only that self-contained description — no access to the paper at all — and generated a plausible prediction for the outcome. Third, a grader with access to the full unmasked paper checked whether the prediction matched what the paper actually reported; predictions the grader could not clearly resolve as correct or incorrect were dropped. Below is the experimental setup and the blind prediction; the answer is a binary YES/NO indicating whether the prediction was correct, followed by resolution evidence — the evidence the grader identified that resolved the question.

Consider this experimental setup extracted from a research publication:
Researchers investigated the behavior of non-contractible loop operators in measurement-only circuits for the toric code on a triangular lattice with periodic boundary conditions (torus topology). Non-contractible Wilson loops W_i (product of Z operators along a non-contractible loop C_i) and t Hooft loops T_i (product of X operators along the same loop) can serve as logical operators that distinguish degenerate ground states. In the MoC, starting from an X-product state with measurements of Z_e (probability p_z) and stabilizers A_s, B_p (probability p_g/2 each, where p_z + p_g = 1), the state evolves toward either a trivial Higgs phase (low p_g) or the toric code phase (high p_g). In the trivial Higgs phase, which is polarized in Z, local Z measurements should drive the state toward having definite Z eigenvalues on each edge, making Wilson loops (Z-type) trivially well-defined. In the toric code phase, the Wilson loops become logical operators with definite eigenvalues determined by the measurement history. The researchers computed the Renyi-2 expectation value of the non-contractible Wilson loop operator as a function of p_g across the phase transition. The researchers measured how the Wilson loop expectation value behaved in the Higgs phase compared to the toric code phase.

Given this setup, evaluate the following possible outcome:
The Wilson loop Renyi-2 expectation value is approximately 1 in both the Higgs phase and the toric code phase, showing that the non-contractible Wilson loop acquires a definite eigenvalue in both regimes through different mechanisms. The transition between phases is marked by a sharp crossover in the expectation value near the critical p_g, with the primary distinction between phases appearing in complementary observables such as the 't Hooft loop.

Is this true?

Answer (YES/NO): NO